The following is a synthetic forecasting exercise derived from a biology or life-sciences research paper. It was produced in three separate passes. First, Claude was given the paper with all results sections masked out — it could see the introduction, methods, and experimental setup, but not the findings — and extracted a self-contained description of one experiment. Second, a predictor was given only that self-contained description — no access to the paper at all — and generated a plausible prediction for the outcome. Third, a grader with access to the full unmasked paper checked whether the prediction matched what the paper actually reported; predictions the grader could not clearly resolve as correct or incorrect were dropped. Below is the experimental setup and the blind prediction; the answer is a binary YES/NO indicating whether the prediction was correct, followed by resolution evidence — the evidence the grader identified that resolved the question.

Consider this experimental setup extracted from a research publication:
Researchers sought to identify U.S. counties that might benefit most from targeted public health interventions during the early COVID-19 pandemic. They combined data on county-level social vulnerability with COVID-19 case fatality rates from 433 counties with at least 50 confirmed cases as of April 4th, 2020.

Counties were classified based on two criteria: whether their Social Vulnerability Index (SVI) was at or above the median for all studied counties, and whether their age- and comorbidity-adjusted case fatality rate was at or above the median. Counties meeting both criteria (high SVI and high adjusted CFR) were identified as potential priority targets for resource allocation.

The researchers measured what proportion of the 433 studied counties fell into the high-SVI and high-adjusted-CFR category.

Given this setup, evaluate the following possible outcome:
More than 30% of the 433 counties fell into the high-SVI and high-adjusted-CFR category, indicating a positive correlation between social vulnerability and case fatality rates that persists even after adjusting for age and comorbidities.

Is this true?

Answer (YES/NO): NO